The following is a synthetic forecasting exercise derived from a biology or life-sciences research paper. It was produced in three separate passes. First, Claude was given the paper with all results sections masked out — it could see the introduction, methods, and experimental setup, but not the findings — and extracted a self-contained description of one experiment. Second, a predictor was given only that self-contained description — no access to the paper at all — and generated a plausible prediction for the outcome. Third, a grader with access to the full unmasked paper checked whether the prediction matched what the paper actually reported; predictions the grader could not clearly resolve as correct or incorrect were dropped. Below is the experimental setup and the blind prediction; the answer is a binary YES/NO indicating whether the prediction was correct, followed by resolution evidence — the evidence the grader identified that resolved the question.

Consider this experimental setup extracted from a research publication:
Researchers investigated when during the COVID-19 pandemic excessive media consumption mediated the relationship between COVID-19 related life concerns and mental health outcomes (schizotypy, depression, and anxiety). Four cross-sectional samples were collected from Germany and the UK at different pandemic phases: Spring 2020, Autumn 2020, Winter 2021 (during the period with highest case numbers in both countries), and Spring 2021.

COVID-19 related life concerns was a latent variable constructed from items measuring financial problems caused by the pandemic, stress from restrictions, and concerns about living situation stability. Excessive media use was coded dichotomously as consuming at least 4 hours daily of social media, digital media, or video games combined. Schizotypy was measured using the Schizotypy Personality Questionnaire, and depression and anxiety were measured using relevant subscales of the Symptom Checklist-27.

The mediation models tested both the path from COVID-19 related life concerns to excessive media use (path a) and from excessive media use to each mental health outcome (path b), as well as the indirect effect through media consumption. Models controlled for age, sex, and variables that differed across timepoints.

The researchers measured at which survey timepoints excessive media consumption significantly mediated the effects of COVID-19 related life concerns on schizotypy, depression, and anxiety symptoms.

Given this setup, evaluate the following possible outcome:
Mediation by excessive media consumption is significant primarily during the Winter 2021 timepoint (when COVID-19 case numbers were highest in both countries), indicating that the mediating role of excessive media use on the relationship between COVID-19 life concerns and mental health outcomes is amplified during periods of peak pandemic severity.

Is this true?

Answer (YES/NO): YES